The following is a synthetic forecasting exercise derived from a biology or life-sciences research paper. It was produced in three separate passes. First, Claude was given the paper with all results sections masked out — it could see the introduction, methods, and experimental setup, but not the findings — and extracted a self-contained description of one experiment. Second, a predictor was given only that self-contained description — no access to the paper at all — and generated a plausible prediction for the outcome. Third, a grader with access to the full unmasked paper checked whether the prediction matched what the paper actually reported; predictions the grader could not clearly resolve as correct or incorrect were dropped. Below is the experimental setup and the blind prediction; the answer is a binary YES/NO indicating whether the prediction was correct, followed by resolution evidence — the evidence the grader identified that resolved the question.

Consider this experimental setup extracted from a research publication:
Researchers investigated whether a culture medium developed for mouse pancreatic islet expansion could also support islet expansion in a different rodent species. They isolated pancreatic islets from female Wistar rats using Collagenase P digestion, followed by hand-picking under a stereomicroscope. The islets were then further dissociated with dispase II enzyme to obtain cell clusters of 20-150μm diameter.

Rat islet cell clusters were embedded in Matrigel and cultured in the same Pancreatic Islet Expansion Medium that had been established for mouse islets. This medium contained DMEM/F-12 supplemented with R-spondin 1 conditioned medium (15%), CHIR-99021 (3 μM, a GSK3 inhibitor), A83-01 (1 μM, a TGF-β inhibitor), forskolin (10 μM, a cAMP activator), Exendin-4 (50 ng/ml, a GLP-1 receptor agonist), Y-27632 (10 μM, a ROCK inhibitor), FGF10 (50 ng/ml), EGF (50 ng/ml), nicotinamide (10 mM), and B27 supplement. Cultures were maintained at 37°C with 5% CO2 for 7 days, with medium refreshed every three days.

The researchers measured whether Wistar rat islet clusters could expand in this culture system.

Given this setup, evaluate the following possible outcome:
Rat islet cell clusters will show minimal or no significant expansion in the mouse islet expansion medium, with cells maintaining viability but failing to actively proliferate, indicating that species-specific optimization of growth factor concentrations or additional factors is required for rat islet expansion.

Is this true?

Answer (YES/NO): NO